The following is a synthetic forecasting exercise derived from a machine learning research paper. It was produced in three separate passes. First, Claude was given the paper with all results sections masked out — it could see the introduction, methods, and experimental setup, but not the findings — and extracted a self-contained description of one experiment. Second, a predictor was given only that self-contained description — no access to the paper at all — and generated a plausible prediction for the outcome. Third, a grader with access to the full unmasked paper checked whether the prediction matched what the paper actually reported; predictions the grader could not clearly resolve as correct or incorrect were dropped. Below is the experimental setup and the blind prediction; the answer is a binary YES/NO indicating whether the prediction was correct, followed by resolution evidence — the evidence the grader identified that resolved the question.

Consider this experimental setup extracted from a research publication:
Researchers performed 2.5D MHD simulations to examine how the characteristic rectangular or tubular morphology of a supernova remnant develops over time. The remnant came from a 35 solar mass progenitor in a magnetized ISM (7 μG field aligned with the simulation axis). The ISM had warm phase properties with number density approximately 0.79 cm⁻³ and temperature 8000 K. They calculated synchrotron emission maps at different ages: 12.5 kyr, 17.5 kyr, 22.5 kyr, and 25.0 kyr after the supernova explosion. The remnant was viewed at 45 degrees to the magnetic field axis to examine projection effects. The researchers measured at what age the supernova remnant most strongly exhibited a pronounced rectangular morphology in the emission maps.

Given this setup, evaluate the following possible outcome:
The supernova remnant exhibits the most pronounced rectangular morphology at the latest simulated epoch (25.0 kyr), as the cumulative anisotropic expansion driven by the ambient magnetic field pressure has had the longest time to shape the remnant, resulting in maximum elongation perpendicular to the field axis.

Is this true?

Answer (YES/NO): NO